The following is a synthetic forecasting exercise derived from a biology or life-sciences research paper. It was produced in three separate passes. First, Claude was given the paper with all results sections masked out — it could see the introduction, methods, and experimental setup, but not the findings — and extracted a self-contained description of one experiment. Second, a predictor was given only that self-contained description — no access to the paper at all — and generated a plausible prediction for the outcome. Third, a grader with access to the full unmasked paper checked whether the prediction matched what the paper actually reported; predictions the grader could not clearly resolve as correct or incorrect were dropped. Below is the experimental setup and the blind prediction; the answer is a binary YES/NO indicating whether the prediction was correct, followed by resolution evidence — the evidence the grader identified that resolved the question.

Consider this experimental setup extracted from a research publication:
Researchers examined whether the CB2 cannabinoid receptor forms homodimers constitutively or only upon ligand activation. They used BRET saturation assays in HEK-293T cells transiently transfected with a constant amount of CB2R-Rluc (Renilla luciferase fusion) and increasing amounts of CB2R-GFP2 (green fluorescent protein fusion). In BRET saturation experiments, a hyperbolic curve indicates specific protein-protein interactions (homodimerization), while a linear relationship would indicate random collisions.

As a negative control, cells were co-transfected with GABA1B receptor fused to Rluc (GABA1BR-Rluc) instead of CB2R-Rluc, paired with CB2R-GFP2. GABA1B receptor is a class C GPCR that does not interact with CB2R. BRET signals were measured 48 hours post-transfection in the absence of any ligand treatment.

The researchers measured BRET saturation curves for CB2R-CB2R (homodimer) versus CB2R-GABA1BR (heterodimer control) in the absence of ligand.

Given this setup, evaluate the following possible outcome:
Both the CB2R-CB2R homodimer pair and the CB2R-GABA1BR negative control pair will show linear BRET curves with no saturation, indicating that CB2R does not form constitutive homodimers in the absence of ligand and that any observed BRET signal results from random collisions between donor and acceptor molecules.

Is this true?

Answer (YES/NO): NO